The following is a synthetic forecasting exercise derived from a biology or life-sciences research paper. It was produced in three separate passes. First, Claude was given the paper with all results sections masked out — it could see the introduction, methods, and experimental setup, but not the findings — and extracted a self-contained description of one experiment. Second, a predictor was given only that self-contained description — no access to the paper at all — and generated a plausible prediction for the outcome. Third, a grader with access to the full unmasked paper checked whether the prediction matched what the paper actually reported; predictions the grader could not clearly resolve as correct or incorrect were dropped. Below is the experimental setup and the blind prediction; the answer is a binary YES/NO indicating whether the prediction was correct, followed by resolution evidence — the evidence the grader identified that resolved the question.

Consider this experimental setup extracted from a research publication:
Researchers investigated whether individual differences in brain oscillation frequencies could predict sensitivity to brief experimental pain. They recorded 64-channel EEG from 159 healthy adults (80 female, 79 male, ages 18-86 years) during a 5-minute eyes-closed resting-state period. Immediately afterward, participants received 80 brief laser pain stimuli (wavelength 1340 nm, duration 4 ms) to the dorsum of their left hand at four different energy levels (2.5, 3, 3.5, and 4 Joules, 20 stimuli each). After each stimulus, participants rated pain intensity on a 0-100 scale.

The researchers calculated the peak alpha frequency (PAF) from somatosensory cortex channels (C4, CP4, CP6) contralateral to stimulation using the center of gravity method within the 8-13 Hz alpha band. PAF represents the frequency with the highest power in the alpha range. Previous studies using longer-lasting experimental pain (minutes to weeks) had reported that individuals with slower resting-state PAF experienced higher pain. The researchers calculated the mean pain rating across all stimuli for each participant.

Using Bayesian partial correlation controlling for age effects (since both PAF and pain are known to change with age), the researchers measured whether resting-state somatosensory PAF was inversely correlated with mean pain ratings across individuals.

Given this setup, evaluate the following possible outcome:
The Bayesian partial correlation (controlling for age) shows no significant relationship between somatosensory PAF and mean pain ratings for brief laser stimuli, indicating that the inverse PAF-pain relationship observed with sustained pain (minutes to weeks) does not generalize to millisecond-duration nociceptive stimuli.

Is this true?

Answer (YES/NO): YES